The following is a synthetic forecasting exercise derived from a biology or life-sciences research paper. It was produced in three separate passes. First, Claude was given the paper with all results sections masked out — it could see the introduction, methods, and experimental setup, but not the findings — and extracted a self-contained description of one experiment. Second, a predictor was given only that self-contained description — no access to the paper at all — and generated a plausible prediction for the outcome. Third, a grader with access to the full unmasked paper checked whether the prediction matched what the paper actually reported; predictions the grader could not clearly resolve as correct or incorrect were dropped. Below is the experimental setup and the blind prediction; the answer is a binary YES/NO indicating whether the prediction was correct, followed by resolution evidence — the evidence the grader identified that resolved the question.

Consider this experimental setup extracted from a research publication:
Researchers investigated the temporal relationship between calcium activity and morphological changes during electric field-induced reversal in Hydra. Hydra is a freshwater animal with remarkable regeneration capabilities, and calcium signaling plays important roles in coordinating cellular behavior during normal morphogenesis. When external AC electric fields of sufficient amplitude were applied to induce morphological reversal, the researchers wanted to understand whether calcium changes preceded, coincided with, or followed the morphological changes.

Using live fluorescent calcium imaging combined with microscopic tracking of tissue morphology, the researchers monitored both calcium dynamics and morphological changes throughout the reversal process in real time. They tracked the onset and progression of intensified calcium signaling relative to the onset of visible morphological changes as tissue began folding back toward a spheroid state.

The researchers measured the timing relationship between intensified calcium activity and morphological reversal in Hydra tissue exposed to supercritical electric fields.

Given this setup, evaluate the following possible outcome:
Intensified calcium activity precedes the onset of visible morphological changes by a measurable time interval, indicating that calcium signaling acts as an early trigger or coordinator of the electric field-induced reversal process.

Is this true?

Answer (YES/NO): YES